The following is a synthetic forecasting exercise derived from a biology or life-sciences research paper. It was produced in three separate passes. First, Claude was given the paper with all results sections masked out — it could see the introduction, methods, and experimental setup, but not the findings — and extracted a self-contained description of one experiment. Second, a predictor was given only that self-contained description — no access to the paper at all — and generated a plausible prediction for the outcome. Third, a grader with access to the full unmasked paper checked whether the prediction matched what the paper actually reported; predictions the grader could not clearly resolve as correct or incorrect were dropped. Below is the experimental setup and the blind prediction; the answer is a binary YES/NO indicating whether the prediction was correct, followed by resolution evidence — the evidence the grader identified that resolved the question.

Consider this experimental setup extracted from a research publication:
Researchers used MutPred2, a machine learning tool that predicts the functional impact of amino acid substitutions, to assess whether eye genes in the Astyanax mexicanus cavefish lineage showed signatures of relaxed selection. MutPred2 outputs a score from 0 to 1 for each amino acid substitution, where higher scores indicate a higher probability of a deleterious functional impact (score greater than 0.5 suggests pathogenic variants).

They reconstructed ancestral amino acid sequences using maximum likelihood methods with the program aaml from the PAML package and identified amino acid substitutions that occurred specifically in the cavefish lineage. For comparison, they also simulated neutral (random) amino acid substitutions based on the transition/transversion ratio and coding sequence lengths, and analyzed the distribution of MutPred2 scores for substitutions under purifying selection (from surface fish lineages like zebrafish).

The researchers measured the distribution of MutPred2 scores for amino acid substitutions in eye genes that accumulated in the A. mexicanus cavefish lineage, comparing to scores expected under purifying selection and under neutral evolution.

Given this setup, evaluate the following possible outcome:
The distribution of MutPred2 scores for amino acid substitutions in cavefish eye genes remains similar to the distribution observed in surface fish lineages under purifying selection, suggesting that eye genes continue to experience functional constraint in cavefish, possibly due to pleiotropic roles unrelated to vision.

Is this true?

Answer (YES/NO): NO